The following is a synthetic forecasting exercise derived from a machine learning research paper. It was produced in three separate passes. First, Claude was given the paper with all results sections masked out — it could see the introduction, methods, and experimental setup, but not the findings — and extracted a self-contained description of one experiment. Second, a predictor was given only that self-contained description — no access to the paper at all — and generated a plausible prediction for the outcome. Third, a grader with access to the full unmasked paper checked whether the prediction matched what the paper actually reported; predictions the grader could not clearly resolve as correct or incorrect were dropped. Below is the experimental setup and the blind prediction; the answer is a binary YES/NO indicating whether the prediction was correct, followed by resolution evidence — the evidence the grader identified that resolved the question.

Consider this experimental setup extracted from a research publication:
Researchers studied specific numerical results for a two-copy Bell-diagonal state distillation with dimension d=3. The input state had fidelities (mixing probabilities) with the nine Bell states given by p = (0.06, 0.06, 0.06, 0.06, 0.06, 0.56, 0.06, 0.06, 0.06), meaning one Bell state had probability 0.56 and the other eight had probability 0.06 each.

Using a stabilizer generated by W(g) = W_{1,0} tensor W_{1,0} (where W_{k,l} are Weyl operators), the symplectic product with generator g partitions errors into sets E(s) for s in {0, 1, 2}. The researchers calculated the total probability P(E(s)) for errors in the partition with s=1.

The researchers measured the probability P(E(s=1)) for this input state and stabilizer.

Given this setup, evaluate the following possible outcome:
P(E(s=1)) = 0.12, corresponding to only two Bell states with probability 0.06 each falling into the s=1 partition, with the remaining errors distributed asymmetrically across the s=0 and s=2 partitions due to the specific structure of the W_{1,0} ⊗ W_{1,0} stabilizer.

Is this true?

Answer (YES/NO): NO